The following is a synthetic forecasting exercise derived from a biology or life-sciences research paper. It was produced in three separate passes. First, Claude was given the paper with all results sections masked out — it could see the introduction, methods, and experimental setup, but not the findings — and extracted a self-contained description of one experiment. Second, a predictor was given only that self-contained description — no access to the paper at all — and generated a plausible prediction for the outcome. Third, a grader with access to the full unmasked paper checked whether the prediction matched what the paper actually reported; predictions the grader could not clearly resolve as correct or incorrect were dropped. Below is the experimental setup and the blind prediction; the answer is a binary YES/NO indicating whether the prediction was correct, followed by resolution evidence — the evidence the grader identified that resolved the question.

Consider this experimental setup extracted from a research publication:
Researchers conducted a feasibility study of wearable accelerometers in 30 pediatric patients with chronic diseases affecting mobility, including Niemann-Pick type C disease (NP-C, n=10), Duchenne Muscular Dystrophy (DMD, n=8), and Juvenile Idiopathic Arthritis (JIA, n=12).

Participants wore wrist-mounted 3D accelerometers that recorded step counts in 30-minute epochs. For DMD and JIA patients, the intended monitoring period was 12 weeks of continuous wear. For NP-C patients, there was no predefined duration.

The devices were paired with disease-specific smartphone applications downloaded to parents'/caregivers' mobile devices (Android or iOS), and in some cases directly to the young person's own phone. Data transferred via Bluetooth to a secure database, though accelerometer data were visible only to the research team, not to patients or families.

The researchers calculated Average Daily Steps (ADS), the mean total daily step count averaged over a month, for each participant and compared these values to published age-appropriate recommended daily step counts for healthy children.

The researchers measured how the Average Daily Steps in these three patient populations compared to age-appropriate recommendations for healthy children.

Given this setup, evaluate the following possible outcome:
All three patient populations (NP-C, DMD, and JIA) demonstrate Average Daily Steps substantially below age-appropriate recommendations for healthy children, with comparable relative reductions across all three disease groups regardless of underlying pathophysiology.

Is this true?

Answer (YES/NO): NO